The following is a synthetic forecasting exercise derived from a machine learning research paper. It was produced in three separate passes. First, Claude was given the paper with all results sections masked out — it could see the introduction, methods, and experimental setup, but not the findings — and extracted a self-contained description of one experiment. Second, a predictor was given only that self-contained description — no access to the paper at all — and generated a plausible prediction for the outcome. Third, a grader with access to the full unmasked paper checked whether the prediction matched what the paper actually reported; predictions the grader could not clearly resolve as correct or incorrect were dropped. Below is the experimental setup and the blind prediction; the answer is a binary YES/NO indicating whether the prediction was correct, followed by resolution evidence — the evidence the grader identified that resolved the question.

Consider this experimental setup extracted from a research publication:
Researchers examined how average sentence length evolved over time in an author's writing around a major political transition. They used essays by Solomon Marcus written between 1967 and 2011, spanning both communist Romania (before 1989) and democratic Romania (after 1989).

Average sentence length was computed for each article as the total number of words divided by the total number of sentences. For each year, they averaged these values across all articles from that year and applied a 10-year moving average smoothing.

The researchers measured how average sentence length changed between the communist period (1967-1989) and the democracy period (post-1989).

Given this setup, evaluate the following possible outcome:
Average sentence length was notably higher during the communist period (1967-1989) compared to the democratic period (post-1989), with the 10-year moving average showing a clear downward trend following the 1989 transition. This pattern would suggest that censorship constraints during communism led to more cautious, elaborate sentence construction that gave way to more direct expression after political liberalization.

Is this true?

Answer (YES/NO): NO